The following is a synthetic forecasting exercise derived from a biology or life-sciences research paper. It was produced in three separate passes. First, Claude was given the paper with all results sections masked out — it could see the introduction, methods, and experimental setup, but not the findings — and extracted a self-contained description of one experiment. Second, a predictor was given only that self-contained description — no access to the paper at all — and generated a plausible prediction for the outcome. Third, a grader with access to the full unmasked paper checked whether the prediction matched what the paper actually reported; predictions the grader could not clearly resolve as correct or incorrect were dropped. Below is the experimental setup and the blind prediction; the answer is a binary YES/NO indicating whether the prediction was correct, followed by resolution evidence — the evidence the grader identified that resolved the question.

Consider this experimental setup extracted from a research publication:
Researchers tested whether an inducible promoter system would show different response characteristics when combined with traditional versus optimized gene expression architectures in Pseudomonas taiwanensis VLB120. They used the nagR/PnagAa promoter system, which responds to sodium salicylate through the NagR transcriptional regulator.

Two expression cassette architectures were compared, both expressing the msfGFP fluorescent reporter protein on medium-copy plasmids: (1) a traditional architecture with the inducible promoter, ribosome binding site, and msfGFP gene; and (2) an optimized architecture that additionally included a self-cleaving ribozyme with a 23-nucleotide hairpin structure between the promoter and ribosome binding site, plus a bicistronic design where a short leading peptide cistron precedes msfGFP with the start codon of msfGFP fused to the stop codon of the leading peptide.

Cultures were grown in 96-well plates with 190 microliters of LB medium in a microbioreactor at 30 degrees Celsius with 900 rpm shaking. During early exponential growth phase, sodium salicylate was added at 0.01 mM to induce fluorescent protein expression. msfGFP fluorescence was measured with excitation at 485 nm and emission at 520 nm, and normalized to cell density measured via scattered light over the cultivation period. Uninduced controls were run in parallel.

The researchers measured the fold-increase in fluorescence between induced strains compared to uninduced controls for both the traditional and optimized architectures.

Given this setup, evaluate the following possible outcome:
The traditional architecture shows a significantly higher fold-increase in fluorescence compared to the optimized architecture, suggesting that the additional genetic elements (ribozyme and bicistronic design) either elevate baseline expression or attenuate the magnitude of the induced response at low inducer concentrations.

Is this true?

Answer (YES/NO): NO